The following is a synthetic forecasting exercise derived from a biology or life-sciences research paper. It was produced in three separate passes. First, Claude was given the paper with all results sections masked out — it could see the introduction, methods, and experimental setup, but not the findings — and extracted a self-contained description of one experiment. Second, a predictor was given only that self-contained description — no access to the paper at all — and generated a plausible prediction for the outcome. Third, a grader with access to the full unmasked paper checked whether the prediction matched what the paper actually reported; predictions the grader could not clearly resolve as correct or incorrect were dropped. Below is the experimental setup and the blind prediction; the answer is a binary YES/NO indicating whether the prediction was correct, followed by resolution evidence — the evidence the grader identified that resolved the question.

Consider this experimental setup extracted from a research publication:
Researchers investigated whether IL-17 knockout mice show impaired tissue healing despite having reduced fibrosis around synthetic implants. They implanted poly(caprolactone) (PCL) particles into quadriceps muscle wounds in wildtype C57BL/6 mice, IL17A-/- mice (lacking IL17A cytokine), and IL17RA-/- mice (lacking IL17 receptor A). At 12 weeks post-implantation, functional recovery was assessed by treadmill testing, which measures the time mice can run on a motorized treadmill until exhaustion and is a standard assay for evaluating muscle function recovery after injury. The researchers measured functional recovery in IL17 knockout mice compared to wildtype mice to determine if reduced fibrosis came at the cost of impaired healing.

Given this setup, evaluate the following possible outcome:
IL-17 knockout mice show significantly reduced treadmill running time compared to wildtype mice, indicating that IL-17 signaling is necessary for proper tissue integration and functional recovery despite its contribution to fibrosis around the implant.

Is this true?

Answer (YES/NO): NO